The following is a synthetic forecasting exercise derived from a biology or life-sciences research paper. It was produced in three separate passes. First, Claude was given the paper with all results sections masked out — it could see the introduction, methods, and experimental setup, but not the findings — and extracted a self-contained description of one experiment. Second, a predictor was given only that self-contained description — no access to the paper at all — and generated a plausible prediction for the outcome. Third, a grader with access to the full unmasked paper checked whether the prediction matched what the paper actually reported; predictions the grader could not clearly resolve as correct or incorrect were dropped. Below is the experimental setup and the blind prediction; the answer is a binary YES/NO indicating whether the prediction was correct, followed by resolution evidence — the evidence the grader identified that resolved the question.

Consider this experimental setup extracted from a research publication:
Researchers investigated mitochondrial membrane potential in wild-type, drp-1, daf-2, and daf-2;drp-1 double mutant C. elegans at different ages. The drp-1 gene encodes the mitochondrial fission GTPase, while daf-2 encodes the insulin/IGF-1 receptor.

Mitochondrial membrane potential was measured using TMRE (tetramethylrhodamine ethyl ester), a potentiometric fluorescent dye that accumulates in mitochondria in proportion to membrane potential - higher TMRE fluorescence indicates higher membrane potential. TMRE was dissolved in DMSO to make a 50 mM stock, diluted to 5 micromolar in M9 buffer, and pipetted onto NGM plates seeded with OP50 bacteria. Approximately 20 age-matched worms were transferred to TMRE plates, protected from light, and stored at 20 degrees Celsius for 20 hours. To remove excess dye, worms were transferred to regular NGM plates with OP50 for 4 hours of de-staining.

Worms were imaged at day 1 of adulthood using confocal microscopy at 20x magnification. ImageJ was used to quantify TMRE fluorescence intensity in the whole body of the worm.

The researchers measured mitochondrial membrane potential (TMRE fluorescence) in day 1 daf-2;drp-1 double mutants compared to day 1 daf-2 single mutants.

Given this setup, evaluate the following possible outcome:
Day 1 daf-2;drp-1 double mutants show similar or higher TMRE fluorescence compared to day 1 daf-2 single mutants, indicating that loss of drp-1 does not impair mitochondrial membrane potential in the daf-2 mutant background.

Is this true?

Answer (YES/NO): YES